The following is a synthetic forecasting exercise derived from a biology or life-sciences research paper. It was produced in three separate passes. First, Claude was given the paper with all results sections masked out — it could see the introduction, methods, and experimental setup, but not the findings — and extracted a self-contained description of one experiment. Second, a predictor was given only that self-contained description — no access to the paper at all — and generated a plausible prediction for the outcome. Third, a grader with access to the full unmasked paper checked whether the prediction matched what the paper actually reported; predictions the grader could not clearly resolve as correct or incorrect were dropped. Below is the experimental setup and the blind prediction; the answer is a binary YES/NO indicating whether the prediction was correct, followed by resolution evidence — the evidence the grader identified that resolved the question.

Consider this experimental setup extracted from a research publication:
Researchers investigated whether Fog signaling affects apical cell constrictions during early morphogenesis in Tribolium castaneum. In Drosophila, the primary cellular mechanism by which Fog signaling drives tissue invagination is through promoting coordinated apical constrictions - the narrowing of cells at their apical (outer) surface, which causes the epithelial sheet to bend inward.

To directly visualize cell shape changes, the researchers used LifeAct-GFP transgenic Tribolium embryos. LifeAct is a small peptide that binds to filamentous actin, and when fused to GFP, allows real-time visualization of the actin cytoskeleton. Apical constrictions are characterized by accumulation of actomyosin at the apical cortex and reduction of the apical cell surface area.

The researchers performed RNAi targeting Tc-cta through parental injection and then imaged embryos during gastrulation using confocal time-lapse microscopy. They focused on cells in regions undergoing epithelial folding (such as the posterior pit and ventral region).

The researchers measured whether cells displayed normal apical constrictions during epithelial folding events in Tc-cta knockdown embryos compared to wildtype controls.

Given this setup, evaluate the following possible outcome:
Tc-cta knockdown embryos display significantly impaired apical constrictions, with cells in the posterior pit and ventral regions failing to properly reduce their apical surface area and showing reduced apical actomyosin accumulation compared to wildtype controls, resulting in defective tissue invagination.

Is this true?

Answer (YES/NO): NO